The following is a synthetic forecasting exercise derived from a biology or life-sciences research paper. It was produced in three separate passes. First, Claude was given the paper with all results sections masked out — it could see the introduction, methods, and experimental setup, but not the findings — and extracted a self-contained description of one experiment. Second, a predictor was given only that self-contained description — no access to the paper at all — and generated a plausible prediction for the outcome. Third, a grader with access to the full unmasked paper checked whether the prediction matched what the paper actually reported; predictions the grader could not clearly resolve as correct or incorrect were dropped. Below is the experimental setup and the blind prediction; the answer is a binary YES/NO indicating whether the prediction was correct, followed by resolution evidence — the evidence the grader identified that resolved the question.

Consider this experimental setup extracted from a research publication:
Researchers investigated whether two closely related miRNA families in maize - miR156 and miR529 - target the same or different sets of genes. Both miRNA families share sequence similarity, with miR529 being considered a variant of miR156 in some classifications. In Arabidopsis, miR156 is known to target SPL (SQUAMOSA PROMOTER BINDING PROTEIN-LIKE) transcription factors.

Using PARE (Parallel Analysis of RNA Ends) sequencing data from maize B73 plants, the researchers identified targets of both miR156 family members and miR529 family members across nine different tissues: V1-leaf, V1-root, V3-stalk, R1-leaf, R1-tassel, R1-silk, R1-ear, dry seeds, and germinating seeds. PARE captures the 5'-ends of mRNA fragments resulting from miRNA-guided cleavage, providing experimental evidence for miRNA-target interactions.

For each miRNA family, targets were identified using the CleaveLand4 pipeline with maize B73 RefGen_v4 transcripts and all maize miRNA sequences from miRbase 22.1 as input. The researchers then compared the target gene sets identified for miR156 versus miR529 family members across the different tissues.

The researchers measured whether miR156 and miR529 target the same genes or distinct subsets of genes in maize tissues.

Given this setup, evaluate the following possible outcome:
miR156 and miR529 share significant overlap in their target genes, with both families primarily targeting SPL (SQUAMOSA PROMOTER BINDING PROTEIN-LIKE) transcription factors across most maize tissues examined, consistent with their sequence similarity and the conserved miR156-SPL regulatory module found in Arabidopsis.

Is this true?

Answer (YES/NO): NO